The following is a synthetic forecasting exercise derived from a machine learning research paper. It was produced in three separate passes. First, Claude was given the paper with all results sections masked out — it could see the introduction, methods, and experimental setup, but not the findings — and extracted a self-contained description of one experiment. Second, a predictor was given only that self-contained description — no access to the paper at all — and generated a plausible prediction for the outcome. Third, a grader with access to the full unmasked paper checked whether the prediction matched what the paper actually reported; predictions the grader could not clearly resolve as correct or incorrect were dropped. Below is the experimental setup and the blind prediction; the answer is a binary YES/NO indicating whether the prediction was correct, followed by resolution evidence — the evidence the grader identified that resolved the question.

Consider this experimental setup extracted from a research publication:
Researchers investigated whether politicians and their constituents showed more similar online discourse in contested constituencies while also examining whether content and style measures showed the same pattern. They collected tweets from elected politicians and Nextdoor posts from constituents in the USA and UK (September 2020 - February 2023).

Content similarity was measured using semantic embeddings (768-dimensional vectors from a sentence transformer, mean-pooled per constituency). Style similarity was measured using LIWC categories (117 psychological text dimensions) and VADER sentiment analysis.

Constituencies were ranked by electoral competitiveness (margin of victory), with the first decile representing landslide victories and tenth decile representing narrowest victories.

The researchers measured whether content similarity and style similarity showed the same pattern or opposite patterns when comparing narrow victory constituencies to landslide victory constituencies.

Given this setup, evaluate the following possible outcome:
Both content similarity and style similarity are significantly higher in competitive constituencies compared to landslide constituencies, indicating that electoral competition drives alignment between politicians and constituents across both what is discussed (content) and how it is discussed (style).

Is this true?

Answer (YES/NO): NO